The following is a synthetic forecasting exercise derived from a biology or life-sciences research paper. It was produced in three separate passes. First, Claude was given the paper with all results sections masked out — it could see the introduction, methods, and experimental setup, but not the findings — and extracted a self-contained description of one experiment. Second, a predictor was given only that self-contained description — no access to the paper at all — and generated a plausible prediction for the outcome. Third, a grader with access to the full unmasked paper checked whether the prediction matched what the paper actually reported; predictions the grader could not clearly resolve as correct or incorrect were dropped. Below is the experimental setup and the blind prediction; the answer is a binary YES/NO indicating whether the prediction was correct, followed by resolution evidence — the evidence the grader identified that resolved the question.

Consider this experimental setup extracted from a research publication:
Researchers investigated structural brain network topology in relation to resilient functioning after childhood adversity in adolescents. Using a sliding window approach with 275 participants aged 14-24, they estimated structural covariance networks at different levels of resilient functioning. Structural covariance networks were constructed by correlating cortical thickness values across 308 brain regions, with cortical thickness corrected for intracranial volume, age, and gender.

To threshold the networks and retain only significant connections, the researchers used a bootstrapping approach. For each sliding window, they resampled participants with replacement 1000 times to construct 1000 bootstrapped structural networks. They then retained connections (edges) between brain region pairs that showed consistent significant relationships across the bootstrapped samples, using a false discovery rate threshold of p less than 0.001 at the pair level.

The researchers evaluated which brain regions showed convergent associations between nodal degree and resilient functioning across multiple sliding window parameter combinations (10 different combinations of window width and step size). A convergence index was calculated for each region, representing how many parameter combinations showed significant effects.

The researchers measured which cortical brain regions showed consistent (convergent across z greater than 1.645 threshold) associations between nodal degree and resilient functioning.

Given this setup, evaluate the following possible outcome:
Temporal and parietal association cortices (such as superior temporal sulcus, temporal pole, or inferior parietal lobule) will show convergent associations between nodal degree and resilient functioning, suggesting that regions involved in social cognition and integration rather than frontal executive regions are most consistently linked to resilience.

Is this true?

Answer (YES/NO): NO